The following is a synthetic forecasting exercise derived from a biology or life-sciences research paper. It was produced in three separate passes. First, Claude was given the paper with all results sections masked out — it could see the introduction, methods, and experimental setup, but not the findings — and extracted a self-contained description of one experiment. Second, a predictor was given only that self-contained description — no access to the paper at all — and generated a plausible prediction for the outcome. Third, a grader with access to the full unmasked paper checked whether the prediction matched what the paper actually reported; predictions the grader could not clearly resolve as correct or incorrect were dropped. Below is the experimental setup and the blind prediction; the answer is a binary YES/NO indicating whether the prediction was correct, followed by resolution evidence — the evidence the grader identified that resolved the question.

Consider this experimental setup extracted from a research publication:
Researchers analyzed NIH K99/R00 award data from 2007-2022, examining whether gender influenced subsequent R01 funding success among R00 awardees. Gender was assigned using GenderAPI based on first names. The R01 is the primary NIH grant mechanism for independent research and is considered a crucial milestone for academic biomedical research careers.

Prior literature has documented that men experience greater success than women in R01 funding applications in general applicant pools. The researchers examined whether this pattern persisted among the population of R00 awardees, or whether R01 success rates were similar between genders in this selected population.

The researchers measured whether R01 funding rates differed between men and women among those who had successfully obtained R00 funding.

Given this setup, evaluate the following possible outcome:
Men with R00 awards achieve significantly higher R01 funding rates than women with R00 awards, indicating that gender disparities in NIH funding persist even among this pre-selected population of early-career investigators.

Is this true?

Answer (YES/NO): YES